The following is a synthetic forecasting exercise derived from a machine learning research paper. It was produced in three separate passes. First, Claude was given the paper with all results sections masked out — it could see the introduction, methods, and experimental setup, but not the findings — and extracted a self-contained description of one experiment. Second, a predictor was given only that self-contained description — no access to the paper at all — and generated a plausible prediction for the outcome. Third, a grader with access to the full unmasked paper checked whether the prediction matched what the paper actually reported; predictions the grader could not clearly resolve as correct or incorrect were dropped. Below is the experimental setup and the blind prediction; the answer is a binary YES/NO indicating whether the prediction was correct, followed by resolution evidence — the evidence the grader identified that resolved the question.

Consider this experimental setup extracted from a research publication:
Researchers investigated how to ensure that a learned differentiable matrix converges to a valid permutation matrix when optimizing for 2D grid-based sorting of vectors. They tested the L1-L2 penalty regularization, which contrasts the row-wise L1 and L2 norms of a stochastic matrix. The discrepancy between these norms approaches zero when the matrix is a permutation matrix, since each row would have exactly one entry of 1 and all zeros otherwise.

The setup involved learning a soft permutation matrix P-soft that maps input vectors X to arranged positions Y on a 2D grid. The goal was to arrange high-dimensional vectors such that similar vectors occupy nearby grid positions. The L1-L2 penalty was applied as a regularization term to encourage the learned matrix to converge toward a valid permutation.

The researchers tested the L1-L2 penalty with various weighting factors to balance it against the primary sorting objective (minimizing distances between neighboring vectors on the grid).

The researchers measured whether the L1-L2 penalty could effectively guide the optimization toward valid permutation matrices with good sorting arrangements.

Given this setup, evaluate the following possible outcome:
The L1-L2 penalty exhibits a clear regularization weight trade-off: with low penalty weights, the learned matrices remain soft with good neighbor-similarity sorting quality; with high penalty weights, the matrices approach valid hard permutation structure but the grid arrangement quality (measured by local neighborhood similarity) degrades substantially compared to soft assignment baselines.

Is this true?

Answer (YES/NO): NO